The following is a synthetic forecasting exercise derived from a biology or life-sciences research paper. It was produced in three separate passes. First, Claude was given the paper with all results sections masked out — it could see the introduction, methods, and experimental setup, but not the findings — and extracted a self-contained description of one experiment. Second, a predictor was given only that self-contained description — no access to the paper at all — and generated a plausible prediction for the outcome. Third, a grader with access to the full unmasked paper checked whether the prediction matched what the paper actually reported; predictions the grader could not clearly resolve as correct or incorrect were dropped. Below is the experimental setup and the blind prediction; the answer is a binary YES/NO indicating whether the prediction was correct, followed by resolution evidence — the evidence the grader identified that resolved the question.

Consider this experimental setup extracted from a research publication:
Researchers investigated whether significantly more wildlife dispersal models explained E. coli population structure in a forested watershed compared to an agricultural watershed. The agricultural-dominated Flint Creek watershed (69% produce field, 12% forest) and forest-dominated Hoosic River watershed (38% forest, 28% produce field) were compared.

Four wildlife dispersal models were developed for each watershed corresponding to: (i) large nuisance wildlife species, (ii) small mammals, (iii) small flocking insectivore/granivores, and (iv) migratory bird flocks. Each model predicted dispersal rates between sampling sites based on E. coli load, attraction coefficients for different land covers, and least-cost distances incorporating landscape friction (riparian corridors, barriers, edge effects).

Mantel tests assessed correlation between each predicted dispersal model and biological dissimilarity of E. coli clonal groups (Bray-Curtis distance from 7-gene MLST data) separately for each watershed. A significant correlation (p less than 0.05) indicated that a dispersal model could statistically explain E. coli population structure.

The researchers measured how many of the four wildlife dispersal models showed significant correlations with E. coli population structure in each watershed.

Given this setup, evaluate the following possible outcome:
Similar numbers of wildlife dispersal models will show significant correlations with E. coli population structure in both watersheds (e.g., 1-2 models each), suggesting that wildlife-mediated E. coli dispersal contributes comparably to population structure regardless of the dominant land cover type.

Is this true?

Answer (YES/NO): NO